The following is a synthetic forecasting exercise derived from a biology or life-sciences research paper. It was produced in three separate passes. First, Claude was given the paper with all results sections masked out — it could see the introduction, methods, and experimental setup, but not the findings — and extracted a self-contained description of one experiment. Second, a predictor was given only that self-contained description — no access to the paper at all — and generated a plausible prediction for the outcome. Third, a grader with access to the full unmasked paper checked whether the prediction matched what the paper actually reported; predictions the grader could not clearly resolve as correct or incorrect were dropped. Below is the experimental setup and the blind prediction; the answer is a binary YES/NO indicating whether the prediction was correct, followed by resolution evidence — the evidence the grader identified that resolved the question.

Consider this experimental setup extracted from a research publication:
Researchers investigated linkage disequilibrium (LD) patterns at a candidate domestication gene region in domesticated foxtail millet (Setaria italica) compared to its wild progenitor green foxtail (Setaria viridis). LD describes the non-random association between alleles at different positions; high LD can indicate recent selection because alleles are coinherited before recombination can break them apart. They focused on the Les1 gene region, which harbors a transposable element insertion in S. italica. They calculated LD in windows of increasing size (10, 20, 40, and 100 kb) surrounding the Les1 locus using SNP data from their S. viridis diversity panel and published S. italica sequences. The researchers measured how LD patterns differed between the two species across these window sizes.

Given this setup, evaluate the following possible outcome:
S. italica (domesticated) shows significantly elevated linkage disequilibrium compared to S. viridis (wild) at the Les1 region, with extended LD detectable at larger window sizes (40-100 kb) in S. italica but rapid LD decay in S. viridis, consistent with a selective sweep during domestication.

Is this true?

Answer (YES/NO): NO